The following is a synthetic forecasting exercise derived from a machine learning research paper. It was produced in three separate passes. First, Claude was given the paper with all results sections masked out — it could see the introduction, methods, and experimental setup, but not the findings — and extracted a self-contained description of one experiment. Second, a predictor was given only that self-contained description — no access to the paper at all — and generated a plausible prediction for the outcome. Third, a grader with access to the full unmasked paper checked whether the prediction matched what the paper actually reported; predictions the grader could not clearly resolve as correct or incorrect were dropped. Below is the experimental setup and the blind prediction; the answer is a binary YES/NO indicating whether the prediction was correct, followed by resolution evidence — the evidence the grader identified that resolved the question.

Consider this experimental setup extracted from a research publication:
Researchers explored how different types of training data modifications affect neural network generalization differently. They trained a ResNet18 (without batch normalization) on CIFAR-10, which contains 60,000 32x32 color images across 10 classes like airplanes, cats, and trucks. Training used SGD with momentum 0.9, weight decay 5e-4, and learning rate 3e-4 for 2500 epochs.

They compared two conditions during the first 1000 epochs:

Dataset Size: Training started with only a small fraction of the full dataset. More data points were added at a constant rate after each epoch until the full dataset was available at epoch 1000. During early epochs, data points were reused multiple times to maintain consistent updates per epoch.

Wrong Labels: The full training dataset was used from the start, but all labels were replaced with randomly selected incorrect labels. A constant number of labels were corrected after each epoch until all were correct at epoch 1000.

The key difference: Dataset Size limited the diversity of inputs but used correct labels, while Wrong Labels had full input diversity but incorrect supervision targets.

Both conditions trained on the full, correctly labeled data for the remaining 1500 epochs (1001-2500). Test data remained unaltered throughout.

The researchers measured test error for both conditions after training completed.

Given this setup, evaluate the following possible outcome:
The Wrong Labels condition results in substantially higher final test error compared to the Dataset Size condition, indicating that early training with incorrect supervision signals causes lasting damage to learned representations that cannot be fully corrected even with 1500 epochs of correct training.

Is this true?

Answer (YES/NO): NO